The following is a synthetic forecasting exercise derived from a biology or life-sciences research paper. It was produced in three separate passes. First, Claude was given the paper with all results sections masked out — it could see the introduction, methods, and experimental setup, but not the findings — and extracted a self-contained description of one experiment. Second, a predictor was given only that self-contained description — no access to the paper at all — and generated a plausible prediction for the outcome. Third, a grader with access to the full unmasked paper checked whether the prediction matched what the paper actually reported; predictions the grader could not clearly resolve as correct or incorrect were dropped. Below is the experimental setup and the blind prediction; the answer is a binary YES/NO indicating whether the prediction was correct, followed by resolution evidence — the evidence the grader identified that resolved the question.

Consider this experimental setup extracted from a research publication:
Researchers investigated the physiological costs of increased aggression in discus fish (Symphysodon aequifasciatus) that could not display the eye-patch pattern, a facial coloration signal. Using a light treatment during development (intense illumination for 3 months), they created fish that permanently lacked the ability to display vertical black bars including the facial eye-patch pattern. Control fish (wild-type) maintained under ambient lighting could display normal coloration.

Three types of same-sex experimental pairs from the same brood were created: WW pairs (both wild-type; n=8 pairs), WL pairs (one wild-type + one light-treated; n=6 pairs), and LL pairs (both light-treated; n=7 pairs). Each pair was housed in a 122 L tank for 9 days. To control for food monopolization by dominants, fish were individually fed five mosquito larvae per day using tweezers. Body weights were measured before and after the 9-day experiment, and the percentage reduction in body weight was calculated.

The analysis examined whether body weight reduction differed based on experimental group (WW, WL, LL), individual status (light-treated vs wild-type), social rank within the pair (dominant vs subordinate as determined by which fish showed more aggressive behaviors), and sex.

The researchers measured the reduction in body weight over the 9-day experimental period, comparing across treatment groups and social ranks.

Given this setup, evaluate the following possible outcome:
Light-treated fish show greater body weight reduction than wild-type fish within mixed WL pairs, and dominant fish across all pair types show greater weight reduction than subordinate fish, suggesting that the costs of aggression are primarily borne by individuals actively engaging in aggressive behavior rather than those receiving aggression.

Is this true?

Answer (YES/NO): NO